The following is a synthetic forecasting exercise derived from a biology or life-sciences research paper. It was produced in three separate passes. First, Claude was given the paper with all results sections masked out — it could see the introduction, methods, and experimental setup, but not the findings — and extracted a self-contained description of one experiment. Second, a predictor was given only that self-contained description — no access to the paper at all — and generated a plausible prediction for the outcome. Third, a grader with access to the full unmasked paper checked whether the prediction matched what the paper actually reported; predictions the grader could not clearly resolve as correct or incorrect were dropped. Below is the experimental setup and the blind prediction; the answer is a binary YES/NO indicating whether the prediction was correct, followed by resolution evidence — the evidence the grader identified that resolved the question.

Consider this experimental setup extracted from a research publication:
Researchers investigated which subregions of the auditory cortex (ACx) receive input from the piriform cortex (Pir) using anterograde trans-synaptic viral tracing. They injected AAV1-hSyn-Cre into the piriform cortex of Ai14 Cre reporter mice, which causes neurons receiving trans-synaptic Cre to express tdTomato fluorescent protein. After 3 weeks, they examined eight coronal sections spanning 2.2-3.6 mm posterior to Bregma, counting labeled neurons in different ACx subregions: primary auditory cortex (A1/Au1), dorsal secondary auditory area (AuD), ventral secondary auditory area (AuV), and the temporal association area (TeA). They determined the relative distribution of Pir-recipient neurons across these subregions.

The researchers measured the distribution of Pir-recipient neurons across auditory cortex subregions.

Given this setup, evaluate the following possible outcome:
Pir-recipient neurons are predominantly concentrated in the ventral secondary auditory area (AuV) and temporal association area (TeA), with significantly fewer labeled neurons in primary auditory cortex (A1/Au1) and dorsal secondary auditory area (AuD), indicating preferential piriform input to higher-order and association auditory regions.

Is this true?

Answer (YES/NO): YES